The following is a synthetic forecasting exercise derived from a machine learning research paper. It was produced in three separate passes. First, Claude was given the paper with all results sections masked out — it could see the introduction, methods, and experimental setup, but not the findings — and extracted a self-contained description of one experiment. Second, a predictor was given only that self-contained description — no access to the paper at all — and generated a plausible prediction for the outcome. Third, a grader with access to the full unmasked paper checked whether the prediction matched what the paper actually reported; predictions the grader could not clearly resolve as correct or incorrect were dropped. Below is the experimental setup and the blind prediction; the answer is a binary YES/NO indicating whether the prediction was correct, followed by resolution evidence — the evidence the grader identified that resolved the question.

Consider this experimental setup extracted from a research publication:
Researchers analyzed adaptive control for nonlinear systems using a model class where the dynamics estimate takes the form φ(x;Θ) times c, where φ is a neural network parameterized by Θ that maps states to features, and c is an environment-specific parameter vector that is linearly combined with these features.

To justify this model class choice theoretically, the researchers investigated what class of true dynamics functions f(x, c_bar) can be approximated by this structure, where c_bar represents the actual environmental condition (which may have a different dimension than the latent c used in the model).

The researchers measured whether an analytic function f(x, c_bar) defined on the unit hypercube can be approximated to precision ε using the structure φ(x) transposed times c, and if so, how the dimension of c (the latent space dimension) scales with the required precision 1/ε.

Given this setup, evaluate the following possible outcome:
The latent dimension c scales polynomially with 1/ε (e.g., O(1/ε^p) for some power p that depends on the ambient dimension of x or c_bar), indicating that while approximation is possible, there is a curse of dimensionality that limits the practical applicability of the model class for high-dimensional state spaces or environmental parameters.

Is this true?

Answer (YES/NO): NO